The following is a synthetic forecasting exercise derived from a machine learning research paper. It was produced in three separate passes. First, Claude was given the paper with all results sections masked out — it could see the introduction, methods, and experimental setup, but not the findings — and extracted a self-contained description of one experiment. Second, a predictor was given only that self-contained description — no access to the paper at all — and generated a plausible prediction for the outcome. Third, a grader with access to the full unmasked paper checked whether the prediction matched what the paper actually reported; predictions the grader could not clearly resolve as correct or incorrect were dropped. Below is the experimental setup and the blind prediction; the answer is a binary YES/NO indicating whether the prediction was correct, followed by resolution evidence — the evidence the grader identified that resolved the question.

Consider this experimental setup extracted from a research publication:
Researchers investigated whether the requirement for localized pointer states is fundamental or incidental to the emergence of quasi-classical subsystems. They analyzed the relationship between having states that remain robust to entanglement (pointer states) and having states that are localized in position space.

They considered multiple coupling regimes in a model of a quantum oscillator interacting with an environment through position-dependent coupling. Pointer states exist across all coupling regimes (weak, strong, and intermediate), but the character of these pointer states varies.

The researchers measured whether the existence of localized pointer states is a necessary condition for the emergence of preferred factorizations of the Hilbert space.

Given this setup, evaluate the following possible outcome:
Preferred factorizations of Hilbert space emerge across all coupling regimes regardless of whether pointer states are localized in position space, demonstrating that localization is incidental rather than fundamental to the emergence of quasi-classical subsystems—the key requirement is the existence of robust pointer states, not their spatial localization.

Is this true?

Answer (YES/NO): YES